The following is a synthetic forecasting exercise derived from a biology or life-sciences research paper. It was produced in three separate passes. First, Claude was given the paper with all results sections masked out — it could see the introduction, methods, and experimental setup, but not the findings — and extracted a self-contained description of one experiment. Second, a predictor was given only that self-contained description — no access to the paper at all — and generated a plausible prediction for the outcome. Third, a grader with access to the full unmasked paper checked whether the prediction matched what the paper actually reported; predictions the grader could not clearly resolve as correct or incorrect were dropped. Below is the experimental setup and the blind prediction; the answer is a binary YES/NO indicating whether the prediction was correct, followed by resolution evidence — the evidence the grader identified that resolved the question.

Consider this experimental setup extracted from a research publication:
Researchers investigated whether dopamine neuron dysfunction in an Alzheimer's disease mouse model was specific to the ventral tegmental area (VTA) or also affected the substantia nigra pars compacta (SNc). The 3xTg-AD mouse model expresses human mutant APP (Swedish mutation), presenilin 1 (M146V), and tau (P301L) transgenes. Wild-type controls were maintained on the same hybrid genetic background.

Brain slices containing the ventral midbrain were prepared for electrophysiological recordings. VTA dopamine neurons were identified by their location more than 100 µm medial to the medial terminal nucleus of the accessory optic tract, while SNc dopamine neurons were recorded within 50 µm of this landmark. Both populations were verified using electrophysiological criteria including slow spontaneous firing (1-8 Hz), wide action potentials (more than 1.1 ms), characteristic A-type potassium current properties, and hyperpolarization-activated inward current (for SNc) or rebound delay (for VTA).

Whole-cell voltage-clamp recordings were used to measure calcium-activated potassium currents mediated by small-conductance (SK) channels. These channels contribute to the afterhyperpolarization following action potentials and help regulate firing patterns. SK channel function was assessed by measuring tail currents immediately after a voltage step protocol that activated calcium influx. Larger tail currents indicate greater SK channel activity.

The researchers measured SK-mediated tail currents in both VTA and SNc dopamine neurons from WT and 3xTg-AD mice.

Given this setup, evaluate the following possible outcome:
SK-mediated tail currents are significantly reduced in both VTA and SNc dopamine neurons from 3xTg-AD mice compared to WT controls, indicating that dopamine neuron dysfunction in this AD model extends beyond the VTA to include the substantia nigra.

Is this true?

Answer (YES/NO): NO